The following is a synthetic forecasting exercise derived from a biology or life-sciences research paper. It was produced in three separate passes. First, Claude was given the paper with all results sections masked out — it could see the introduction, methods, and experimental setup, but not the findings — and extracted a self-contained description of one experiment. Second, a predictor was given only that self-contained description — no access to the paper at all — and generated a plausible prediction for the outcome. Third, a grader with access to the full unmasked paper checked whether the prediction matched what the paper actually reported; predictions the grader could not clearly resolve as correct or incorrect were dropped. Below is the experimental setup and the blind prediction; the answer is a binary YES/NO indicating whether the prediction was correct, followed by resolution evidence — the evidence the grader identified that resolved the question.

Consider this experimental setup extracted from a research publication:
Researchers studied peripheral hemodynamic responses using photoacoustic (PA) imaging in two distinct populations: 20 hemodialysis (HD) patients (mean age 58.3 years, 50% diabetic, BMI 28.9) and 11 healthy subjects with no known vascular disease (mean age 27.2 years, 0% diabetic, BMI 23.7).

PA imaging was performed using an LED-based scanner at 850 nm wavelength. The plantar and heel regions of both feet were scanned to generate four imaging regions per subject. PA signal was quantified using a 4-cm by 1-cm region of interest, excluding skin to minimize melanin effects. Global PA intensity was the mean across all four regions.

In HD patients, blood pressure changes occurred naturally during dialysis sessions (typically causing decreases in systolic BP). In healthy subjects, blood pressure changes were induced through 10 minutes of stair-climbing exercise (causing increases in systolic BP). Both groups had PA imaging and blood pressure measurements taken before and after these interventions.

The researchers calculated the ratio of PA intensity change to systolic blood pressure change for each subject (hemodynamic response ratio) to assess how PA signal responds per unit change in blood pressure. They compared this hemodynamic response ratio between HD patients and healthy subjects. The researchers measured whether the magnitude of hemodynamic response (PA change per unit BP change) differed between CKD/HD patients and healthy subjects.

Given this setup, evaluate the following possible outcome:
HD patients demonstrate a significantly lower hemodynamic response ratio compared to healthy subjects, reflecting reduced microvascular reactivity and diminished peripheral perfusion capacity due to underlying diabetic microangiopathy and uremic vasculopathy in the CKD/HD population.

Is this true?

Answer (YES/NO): YES